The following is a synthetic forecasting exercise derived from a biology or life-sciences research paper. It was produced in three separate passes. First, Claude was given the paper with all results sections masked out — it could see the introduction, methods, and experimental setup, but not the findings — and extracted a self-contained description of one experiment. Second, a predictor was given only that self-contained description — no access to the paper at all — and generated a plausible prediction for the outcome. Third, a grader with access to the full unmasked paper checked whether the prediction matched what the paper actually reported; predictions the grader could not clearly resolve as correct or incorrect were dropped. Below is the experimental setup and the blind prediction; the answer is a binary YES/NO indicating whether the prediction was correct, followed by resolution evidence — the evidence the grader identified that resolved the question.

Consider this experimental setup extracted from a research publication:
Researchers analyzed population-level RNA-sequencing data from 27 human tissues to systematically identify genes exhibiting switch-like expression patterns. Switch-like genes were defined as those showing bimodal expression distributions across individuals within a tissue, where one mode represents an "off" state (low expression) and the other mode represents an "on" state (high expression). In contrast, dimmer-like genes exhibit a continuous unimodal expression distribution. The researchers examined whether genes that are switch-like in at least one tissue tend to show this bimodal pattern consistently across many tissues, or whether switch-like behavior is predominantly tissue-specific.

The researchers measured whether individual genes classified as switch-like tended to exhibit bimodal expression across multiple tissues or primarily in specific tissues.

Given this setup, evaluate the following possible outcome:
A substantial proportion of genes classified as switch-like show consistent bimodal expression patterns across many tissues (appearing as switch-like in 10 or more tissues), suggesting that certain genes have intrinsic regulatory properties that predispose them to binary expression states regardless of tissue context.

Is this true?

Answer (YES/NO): NO